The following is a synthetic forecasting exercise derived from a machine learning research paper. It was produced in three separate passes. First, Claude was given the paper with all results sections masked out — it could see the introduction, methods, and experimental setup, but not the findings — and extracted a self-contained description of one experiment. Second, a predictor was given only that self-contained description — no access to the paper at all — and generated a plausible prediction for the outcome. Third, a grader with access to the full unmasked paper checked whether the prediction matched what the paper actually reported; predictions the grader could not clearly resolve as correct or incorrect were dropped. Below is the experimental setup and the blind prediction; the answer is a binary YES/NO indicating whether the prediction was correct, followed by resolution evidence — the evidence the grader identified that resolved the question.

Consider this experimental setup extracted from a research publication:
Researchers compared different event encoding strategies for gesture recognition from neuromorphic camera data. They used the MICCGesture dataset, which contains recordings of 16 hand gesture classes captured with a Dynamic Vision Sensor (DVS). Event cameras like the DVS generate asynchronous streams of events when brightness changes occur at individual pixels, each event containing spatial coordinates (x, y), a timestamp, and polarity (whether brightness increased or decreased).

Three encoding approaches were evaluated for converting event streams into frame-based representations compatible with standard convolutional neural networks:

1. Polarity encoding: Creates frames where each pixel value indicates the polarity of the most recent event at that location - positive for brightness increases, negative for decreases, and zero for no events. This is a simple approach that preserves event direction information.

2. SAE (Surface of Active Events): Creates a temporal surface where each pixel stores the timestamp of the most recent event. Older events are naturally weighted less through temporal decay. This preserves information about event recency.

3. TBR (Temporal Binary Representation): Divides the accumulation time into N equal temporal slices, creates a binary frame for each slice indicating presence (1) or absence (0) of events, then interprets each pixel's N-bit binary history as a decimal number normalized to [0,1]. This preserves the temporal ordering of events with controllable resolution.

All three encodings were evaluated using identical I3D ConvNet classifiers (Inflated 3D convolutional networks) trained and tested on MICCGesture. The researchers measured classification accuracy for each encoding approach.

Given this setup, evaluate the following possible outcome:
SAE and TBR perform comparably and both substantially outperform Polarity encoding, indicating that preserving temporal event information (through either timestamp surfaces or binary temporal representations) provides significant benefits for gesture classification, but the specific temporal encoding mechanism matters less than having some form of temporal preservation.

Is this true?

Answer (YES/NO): NO